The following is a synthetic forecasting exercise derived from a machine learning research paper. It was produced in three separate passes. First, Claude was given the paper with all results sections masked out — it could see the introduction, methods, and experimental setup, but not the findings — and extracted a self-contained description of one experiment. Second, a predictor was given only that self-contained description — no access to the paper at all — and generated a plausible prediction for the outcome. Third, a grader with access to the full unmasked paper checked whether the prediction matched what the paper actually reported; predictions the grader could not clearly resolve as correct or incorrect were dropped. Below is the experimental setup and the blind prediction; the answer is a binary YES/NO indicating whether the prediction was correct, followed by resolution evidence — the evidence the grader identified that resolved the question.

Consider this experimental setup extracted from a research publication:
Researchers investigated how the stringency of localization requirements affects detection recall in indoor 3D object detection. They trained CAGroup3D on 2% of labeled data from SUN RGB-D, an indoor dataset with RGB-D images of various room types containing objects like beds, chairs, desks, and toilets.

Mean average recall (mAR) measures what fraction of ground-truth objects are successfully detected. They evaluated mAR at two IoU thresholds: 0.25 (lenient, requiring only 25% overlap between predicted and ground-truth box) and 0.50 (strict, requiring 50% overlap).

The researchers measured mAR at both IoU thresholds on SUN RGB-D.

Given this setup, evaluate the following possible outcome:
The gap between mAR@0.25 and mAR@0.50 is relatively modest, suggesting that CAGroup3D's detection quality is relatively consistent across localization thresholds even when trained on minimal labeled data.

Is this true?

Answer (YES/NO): NO